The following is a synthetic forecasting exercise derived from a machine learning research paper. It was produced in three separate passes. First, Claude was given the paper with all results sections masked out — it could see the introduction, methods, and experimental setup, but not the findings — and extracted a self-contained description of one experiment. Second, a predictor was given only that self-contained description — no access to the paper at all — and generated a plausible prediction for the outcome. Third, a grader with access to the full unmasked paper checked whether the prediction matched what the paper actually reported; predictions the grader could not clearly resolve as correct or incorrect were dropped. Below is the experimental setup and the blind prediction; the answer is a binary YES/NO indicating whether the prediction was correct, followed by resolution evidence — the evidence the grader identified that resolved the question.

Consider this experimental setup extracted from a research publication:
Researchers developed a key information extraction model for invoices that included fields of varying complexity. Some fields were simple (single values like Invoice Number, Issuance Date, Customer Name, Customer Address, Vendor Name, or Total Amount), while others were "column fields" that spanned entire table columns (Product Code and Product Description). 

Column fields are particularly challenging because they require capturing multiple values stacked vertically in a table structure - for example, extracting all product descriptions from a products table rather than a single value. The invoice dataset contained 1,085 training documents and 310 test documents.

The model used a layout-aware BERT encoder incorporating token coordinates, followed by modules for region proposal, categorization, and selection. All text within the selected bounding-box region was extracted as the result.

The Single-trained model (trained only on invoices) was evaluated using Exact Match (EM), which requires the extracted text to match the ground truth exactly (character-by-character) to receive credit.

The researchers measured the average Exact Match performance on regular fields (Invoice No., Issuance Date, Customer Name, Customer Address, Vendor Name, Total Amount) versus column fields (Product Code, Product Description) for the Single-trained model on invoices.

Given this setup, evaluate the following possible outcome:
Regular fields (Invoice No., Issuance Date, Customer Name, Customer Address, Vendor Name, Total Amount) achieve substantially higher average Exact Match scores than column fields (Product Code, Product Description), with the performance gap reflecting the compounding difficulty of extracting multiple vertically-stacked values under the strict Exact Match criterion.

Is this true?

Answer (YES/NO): YES